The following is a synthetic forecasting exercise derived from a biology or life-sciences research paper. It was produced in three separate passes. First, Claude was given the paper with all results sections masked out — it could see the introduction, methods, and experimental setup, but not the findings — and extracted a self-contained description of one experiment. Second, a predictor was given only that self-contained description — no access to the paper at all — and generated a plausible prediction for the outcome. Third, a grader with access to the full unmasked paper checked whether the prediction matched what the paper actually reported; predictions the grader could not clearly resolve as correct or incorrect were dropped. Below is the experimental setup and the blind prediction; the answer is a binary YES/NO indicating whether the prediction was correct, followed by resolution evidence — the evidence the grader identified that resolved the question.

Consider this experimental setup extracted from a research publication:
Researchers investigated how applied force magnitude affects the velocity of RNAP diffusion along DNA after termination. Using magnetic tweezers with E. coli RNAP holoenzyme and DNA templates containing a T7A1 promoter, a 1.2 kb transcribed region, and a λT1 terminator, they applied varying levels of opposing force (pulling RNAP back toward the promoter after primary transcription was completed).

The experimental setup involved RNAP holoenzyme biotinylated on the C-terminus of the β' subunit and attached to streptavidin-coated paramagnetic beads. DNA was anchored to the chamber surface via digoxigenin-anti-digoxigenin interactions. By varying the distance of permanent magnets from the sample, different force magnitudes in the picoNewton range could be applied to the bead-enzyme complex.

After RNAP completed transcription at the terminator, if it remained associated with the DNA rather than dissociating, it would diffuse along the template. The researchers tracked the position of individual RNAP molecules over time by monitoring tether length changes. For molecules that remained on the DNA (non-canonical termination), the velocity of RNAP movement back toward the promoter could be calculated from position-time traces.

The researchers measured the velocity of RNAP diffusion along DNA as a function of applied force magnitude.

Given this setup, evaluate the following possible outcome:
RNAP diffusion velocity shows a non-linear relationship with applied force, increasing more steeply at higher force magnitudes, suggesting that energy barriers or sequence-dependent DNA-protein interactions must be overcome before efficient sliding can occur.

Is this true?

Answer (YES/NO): NO